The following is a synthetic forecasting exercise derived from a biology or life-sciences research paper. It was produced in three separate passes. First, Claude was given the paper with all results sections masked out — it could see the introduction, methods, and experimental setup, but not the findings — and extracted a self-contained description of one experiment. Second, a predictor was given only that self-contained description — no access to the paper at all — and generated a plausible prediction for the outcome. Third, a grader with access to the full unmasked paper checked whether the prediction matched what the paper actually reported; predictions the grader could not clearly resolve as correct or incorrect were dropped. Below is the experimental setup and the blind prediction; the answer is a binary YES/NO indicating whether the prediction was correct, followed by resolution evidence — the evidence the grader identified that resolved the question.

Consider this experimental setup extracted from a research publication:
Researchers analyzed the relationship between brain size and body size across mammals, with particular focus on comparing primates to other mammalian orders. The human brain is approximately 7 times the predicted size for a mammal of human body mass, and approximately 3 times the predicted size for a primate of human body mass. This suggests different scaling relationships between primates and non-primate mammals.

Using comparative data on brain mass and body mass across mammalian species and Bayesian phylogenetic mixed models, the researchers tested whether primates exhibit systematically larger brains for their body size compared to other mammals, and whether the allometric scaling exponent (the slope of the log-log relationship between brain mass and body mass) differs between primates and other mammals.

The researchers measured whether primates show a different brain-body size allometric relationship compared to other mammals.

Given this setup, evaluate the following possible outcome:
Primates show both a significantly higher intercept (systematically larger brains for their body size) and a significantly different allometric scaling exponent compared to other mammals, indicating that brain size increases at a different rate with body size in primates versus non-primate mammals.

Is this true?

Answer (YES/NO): YES